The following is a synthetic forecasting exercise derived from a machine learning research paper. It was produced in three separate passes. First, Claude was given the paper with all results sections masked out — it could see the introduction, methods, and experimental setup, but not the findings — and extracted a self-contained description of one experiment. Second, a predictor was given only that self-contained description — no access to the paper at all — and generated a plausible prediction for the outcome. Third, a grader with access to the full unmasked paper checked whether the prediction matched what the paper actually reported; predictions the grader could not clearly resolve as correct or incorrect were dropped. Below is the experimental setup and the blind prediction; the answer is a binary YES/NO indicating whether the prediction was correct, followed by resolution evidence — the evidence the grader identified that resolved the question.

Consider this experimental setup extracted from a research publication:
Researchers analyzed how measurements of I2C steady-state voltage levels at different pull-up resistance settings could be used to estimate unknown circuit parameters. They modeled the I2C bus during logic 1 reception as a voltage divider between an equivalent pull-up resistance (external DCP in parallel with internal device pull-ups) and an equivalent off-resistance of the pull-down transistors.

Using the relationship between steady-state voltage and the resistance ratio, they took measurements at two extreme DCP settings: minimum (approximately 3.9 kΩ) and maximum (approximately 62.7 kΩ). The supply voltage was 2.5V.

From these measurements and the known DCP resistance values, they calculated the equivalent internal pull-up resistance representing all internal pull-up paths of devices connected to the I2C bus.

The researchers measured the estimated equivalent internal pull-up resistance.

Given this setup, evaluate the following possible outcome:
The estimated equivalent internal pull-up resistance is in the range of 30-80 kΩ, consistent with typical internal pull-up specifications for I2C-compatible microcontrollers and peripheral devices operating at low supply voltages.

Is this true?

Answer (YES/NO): NO